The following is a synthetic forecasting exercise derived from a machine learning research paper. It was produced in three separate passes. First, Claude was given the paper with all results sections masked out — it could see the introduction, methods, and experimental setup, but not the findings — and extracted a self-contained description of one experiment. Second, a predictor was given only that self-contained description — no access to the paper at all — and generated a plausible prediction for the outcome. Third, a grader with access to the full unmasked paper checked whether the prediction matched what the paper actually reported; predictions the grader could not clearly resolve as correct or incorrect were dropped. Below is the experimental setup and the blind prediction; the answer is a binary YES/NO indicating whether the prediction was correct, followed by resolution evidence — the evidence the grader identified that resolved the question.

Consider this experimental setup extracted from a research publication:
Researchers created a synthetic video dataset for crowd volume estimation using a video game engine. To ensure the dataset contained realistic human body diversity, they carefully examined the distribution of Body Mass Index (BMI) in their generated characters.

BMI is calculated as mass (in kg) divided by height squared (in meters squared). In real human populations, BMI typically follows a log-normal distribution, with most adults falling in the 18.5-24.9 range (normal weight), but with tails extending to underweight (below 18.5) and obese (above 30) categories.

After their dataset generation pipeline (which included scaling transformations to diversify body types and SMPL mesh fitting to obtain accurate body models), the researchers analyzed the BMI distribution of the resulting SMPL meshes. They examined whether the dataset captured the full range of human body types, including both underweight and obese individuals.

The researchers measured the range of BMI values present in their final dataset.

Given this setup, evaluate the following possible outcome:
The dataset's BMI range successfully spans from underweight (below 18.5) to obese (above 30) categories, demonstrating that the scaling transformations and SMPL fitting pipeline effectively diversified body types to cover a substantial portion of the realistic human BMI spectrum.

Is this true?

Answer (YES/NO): YES